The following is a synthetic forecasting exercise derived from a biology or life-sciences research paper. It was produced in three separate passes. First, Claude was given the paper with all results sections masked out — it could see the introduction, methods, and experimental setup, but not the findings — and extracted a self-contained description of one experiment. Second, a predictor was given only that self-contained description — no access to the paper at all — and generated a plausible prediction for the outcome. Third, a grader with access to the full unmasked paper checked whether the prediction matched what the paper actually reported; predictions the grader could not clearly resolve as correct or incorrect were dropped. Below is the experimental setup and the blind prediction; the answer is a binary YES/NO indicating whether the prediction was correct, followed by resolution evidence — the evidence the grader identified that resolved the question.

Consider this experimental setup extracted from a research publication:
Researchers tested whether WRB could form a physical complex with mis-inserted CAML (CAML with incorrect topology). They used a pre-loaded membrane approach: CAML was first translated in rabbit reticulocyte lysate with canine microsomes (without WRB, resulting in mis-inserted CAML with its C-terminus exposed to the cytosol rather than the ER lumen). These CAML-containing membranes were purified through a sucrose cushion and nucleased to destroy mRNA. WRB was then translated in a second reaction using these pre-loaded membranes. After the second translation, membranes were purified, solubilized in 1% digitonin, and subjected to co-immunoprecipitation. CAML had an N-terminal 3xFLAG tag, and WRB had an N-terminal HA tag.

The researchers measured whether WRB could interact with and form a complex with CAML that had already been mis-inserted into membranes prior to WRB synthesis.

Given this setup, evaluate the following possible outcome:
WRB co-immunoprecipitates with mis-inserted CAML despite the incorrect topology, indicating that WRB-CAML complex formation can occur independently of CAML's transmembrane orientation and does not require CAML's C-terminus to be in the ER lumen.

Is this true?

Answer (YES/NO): YES